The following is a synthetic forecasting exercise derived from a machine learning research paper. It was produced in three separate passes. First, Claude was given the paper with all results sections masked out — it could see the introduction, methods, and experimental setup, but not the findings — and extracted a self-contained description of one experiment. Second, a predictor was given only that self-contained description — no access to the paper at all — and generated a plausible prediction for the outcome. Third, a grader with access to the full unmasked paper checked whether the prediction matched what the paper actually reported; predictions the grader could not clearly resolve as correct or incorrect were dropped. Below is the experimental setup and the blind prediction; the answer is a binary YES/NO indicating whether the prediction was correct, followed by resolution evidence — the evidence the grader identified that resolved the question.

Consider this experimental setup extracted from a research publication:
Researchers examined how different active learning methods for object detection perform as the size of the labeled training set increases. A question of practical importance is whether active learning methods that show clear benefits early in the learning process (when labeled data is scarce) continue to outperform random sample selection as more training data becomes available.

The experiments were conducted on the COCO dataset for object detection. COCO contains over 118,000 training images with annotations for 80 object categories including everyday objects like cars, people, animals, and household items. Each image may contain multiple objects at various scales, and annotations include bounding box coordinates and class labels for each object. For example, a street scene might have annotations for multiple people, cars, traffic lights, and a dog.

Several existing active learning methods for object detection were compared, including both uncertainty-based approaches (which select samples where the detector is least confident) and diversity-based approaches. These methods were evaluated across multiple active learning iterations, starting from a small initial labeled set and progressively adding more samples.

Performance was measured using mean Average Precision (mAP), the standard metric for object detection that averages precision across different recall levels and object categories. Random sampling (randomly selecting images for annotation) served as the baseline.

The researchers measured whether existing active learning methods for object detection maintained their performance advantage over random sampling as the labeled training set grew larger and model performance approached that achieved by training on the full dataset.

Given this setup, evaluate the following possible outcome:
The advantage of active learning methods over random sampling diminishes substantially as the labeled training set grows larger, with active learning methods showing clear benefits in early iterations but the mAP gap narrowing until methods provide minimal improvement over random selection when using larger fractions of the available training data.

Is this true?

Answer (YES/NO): NO